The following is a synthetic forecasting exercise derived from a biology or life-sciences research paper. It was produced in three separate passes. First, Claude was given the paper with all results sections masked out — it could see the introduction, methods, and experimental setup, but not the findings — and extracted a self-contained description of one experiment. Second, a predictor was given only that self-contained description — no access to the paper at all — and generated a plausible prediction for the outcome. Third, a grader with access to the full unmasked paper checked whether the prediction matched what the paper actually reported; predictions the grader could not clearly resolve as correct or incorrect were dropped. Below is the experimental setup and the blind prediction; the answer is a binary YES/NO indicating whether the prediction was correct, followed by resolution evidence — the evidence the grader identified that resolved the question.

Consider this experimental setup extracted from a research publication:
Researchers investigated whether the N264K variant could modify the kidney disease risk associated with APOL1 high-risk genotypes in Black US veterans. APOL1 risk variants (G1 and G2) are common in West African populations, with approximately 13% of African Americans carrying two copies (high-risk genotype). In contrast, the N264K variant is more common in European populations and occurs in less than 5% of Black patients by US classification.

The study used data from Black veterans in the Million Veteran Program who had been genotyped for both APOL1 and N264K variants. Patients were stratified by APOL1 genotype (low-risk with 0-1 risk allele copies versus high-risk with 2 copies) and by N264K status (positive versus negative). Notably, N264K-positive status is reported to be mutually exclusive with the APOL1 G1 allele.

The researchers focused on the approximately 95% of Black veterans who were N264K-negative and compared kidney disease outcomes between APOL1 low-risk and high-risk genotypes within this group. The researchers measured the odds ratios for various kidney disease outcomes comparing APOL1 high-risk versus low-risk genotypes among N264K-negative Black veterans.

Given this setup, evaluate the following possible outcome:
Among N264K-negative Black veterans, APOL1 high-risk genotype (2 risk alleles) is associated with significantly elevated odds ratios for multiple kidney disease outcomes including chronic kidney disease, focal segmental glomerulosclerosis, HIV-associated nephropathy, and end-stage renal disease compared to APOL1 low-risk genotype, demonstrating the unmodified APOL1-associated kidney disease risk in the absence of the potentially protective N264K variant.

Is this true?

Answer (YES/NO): NO